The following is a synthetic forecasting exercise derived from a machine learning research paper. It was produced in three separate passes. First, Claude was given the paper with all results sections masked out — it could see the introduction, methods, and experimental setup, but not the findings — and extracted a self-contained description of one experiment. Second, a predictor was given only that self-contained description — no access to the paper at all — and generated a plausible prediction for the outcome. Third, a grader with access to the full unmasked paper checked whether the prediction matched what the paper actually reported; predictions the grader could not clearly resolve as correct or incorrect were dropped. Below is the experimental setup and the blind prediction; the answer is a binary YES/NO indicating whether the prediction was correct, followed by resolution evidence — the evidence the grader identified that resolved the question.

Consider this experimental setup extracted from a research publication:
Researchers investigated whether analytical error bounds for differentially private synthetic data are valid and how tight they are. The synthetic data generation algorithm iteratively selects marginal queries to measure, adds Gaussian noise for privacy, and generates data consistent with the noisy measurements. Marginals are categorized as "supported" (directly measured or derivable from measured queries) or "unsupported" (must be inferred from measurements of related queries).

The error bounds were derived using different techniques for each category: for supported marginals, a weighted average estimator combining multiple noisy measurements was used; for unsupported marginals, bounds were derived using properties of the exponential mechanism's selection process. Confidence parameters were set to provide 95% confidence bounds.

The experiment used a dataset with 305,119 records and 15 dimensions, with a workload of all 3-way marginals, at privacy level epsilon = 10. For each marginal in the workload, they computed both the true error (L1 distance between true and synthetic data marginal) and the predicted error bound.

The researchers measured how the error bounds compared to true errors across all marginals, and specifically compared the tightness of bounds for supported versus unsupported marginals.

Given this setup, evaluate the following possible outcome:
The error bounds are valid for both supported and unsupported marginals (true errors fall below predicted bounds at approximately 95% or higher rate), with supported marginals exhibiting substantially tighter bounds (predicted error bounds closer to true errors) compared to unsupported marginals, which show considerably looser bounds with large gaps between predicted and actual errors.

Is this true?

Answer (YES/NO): YES